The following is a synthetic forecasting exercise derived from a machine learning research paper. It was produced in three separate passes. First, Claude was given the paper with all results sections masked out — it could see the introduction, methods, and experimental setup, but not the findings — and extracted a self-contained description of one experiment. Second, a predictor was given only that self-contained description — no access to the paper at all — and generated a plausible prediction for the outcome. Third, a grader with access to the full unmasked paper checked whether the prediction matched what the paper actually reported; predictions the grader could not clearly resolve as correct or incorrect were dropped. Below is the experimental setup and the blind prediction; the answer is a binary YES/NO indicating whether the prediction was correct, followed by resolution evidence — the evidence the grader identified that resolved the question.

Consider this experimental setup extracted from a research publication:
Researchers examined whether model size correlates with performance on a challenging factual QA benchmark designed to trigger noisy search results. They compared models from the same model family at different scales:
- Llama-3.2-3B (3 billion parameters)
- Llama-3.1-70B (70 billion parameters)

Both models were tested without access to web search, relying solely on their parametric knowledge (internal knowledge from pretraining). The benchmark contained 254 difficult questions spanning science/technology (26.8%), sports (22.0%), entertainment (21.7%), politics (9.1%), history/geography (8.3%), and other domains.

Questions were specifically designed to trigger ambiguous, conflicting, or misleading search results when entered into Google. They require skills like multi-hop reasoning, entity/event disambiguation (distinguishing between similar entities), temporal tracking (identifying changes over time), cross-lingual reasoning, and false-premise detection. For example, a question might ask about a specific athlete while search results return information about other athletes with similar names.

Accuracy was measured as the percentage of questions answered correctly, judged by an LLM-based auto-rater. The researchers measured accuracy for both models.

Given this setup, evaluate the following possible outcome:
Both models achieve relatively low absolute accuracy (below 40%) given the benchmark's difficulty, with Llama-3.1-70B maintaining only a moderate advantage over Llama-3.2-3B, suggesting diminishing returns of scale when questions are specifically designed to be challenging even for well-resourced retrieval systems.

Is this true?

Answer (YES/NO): NO